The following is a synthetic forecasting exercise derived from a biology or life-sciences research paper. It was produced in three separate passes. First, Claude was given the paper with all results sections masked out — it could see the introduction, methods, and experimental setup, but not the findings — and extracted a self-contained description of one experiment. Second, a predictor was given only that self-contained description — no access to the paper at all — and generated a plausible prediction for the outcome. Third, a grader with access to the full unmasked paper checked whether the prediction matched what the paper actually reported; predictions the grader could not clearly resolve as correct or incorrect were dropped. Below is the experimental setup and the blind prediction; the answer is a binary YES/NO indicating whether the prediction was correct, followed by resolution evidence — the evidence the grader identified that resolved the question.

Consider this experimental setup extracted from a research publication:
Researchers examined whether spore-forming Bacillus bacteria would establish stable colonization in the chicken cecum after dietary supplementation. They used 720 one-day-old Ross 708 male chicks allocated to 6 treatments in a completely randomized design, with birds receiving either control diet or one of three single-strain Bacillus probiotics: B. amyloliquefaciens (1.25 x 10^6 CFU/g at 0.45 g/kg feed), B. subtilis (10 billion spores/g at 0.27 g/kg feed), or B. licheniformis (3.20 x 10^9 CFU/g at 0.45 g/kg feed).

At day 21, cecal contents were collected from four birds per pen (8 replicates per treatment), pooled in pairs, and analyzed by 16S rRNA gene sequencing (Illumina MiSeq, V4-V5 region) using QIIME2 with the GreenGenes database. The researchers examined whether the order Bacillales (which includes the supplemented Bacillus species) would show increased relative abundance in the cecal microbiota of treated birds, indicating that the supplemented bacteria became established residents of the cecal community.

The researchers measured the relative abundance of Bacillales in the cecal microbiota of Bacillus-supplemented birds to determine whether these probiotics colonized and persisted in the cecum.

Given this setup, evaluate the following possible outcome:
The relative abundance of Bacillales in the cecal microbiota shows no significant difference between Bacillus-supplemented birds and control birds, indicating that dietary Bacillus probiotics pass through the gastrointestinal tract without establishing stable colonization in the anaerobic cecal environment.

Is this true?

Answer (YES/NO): YES